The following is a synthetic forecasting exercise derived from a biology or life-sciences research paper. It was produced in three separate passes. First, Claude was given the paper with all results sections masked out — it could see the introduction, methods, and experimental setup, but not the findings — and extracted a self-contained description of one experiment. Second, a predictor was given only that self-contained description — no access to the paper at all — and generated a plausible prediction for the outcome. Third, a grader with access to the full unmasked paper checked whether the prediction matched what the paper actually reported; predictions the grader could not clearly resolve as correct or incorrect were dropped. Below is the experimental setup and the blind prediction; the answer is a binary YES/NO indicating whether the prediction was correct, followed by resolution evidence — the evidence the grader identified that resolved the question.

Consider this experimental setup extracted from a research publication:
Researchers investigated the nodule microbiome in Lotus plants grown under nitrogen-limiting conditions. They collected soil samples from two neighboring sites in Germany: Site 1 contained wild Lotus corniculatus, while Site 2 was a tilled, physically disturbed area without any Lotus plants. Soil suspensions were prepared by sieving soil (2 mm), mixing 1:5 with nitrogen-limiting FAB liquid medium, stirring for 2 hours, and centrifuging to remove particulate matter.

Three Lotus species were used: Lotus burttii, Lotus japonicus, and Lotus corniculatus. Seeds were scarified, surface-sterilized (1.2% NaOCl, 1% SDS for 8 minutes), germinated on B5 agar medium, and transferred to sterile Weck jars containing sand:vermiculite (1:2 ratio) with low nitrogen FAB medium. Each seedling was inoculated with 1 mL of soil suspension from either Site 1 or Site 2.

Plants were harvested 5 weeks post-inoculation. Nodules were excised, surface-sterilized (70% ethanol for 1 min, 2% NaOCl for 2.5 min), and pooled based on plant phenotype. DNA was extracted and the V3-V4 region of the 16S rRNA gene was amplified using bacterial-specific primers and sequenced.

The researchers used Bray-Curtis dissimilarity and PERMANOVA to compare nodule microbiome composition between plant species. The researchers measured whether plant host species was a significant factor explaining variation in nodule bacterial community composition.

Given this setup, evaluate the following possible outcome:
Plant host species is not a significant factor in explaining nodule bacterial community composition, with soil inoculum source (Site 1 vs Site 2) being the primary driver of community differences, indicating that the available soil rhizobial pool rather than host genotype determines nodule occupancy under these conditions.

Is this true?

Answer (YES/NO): NO